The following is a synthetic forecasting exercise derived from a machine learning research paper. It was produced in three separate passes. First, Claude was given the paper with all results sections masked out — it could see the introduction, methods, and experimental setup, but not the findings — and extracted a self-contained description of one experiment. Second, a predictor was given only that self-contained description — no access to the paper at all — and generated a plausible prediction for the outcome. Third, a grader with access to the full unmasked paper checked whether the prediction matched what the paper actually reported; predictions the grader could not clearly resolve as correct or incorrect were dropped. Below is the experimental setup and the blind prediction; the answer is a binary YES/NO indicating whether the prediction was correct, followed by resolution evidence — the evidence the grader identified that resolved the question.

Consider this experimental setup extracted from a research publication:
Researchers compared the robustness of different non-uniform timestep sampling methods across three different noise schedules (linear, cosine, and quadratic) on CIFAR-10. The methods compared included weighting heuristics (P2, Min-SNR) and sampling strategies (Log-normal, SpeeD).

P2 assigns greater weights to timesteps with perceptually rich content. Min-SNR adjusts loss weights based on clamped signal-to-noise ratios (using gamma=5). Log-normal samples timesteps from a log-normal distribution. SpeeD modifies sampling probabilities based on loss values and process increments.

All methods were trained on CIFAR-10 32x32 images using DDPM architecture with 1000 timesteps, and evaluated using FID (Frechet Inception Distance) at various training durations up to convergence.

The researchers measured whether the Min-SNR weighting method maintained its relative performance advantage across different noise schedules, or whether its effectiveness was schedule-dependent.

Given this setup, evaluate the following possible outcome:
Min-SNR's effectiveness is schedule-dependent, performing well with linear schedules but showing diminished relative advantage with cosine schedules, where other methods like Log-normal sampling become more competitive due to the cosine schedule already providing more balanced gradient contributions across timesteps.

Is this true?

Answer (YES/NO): NO